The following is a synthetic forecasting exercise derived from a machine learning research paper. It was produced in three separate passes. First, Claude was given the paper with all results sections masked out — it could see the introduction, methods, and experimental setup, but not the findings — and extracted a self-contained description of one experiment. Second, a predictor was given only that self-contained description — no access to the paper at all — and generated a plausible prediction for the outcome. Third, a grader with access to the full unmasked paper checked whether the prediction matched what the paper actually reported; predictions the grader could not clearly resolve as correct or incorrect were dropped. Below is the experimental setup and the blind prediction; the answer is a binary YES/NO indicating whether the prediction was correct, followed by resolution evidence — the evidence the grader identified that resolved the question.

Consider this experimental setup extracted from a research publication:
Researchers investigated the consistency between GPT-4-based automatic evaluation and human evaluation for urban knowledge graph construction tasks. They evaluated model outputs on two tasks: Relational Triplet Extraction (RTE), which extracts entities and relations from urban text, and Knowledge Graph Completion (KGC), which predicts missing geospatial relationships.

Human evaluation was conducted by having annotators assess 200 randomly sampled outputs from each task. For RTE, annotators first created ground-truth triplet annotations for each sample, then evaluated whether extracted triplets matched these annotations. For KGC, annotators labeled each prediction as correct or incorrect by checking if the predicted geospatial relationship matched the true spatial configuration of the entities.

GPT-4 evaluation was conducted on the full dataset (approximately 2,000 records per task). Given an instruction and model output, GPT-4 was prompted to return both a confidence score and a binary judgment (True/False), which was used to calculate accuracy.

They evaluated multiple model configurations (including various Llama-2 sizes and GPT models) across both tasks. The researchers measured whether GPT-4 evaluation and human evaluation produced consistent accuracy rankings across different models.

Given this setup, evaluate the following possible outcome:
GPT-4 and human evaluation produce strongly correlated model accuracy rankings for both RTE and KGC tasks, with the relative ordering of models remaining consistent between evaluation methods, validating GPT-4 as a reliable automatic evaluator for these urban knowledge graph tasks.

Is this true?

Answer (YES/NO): YES